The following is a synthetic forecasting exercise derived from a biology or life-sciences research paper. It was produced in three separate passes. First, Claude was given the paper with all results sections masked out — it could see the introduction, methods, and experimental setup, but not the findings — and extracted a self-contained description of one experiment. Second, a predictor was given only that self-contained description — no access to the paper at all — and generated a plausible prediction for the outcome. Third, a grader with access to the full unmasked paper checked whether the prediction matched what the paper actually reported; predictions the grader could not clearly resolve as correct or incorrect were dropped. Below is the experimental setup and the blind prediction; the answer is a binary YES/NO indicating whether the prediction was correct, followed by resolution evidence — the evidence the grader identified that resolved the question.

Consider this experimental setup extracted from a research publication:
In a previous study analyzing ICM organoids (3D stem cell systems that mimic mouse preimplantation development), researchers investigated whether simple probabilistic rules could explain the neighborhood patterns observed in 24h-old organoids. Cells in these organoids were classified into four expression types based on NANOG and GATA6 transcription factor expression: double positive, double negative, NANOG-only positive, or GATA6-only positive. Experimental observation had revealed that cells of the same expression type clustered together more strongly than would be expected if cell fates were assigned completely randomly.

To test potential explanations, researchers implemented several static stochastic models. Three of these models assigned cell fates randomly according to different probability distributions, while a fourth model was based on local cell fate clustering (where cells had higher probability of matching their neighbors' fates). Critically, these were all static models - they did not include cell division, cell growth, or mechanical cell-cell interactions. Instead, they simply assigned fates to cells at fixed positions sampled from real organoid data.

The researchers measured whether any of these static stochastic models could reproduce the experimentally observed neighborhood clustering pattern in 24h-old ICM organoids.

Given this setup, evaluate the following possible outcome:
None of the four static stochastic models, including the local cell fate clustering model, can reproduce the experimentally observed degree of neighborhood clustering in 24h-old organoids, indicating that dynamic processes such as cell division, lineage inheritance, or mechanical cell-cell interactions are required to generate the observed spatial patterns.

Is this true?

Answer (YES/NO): YES